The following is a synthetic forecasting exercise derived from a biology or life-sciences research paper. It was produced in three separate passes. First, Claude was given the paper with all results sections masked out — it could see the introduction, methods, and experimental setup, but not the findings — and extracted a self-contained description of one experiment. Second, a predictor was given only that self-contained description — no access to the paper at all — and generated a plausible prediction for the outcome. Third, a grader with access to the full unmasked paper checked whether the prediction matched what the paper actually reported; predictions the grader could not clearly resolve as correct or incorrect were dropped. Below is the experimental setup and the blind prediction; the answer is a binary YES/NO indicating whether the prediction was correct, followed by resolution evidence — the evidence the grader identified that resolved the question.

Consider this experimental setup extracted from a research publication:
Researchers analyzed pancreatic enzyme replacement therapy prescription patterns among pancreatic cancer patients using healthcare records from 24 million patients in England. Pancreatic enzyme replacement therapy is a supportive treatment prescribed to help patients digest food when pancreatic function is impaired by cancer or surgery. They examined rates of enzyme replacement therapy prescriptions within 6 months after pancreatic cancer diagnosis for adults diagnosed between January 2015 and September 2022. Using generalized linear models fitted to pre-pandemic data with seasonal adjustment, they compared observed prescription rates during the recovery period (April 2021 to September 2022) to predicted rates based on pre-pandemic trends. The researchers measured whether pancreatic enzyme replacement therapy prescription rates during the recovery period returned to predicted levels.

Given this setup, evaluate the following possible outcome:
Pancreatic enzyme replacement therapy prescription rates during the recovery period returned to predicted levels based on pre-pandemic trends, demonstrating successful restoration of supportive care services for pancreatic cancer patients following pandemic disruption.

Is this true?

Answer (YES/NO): NO